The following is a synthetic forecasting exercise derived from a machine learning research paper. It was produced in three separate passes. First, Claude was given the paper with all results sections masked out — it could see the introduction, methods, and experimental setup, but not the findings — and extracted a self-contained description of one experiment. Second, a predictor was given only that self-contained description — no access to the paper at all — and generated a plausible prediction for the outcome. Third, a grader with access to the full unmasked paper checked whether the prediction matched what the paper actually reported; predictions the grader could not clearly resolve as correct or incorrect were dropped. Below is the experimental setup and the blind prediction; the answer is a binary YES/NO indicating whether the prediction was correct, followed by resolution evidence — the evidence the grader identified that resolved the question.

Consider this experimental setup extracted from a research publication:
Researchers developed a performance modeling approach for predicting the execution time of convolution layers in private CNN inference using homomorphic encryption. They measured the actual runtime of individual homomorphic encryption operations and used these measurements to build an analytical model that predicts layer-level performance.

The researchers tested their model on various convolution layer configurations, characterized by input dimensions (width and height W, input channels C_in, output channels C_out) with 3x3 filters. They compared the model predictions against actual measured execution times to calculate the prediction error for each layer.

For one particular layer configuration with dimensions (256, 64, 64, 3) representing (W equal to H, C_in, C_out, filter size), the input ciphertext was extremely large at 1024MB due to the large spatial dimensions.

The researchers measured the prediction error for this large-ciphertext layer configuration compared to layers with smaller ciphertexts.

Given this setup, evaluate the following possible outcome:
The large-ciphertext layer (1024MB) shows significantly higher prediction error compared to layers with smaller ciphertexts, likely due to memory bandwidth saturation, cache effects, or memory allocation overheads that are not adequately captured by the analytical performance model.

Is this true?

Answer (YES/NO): YES